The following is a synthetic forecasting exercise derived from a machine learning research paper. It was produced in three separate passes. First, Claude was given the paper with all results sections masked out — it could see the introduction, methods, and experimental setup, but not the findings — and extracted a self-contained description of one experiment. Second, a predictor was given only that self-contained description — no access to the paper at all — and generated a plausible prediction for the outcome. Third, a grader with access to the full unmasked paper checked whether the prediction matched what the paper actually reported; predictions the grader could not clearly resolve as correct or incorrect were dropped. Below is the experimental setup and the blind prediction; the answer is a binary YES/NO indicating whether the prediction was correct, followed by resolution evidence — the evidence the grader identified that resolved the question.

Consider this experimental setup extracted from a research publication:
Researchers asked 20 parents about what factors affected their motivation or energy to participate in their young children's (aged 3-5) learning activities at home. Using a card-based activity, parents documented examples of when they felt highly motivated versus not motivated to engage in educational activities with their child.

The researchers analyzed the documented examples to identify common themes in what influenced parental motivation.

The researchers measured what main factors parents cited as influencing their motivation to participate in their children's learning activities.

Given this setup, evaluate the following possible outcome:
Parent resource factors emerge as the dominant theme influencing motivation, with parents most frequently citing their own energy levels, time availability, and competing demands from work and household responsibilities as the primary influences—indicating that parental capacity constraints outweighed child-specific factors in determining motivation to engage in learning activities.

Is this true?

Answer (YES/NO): NO